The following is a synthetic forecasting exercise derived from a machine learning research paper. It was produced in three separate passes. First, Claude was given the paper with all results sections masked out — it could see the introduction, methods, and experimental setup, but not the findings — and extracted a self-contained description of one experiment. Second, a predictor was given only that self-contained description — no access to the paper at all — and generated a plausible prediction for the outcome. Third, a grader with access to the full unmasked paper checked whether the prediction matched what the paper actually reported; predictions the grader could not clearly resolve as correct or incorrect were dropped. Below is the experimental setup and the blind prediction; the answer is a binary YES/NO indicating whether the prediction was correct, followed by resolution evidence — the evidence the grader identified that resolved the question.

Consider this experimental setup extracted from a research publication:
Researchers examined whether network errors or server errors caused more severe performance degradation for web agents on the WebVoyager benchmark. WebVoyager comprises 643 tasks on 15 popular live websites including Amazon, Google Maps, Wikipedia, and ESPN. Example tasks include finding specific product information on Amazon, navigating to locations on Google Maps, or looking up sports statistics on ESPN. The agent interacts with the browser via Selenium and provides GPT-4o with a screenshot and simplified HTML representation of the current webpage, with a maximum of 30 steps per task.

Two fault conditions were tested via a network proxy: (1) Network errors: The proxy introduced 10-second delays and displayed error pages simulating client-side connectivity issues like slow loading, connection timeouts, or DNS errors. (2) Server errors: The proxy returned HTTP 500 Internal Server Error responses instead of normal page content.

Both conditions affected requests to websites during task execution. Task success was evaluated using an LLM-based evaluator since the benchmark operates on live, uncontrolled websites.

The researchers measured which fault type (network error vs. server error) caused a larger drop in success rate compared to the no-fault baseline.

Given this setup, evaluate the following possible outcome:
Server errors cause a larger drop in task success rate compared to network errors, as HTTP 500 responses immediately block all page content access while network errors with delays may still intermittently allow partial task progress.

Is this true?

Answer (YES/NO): NO